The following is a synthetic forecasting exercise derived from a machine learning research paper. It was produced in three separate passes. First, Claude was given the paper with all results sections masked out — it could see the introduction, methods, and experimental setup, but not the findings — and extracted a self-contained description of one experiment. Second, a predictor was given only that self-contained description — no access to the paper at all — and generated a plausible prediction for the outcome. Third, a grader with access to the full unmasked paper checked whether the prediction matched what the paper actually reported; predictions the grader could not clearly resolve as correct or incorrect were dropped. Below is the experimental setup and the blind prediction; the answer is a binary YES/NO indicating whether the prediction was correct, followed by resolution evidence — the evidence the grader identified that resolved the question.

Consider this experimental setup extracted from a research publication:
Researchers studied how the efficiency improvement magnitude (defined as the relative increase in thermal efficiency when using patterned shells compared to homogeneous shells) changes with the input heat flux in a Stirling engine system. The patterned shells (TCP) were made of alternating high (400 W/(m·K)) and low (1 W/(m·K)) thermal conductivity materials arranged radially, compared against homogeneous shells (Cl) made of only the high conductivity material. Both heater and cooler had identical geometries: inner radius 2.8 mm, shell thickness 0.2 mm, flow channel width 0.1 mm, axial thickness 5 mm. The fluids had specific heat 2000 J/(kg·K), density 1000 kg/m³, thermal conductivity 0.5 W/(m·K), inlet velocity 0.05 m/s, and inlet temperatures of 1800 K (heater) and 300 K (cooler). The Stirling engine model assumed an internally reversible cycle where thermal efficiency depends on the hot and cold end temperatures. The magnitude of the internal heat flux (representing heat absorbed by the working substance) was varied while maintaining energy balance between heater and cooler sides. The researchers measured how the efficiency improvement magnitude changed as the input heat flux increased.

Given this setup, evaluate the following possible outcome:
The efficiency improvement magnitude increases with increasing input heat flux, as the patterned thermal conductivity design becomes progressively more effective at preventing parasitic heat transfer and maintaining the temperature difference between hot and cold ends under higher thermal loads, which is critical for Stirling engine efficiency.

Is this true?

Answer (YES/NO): YES